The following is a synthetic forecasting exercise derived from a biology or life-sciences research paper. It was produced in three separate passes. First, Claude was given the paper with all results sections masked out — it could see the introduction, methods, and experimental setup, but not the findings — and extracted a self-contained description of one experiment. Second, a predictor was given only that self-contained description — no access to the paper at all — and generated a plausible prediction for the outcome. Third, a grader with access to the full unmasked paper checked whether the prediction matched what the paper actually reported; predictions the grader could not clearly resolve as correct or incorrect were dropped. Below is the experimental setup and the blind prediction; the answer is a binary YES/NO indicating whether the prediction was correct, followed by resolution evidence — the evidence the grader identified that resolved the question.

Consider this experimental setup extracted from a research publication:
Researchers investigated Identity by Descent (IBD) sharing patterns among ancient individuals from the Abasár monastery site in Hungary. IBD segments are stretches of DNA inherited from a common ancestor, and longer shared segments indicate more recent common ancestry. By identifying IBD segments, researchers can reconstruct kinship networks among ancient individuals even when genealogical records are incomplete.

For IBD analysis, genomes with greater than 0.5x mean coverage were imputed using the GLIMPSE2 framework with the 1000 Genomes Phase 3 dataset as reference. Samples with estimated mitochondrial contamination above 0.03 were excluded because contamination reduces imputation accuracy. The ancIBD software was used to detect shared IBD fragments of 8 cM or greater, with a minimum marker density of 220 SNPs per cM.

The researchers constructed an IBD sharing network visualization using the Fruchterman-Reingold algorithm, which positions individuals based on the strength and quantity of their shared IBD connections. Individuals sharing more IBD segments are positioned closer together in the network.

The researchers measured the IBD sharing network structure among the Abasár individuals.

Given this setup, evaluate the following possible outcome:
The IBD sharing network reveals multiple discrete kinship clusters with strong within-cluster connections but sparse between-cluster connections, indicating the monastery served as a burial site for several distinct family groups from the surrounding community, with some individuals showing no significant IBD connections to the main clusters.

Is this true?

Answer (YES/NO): NO